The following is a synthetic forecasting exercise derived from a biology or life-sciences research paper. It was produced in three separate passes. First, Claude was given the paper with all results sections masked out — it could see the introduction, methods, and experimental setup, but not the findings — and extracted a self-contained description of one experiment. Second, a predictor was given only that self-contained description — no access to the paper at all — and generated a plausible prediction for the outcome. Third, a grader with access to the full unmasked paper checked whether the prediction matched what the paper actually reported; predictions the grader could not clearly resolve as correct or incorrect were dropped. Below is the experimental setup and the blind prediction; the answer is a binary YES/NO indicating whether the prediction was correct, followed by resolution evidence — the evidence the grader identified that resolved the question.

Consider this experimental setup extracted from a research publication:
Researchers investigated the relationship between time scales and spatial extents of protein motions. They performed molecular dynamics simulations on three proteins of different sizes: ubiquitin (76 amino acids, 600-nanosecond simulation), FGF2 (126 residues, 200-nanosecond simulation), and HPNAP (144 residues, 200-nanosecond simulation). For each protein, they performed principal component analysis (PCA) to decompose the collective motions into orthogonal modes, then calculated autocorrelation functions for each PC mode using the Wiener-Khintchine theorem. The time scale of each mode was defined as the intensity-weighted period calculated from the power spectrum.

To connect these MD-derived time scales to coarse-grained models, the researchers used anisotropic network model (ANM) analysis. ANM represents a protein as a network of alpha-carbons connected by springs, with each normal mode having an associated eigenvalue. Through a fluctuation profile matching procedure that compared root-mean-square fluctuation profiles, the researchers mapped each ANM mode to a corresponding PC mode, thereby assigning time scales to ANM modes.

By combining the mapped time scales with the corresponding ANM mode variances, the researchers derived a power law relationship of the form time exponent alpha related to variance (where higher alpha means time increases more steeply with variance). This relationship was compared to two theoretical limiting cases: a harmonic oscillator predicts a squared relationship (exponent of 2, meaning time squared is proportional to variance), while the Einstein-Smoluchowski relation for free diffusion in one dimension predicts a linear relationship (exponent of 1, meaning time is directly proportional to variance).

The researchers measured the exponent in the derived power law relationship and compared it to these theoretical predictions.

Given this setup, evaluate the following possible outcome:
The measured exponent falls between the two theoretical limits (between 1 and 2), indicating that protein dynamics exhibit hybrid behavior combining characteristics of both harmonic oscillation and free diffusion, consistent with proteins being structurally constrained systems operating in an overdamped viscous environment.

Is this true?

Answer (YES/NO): YES